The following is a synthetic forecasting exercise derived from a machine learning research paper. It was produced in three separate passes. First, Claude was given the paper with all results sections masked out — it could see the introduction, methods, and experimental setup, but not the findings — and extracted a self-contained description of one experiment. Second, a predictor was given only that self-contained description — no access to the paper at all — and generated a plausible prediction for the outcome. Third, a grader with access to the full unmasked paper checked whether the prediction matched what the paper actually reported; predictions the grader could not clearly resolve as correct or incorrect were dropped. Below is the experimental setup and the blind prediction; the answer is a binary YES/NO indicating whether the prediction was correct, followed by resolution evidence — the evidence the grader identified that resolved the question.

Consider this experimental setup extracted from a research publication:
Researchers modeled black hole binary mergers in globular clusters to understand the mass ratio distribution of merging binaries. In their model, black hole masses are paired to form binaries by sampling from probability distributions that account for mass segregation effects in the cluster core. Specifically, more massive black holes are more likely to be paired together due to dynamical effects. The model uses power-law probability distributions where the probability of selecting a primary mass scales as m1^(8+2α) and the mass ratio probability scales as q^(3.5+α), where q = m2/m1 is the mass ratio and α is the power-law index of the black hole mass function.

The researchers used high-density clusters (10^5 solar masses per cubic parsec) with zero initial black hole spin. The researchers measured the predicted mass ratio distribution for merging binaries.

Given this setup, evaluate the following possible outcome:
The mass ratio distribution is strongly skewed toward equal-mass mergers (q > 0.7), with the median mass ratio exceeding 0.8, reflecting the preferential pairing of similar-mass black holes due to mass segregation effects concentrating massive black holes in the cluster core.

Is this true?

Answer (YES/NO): NO